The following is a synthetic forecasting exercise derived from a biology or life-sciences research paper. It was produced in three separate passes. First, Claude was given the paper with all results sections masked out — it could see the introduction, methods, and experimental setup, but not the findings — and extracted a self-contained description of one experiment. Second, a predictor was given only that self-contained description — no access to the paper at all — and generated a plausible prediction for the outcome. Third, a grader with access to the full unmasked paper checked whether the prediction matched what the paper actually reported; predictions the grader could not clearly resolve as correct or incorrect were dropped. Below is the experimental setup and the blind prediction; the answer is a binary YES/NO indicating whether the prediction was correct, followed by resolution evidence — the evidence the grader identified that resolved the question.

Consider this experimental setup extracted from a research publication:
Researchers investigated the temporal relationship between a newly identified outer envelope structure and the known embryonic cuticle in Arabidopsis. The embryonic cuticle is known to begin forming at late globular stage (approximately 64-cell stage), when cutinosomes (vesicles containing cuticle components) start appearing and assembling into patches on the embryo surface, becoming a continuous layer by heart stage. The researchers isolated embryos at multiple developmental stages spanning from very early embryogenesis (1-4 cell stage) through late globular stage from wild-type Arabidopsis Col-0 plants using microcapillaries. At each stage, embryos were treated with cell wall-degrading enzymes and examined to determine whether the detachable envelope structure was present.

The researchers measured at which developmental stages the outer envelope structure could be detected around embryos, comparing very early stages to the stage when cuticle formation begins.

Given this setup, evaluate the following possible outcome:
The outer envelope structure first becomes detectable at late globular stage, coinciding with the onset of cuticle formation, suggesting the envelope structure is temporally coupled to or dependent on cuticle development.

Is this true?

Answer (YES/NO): NO